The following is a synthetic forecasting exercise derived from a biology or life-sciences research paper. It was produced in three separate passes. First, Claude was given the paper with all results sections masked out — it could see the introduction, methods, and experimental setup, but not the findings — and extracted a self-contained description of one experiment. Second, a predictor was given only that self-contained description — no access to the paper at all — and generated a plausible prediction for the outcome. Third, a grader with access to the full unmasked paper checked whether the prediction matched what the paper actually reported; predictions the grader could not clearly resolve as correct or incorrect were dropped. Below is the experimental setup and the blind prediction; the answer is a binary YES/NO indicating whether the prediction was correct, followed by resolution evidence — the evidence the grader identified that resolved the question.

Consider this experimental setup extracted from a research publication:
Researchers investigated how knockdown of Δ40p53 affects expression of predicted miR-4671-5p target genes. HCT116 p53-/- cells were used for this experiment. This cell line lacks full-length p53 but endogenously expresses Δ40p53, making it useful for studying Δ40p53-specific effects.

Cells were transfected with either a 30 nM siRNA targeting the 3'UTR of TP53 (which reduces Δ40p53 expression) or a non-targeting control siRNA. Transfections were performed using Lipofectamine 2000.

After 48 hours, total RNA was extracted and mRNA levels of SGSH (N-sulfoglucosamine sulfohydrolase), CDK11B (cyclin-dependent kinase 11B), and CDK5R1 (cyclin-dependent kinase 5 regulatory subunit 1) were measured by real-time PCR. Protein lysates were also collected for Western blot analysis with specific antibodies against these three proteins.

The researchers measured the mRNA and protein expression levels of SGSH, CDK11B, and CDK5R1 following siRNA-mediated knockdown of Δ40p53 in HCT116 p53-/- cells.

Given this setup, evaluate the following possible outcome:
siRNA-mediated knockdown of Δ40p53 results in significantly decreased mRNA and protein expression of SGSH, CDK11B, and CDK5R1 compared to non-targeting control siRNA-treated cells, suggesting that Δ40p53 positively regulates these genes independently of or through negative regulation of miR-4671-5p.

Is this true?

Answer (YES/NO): YES